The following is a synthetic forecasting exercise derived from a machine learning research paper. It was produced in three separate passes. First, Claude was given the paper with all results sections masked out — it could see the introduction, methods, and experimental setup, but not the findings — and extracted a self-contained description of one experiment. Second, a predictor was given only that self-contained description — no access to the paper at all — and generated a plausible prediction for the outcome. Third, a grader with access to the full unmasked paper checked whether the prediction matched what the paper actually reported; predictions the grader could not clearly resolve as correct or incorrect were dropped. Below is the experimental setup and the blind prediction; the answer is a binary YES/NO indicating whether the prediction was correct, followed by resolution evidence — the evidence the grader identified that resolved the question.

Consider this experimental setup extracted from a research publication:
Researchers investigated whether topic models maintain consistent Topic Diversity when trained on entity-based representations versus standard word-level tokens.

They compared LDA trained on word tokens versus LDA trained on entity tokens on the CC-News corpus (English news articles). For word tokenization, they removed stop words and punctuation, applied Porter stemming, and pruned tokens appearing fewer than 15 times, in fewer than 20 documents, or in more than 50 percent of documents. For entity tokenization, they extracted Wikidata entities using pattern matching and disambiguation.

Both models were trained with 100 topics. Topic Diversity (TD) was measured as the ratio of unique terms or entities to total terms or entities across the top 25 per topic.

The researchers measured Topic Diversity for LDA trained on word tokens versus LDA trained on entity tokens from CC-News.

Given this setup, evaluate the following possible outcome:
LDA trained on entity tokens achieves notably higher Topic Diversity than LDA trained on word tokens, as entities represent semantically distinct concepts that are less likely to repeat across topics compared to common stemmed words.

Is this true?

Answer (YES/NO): YES